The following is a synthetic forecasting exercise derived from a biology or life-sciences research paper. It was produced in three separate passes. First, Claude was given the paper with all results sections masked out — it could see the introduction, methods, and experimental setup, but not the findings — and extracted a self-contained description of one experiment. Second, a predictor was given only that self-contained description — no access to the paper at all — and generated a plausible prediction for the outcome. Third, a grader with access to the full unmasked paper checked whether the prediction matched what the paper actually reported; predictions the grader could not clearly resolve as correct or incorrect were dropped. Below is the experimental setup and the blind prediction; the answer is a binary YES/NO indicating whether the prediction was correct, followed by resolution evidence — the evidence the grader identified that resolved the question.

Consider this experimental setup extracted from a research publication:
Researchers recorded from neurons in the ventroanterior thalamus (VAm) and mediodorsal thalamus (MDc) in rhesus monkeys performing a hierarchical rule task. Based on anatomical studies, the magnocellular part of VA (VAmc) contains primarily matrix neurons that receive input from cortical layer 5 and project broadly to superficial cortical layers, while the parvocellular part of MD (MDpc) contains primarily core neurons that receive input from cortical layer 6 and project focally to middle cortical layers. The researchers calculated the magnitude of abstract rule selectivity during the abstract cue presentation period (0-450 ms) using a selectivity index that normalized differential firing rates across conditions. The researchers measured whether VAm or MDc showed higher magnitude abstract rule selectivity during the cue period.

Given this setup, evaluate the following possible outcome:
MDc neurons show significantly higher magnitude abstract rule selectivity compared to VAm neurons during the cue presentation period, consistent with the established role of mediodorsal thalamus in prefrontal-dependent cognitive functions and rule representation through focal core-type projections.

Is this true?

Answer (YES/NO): NO